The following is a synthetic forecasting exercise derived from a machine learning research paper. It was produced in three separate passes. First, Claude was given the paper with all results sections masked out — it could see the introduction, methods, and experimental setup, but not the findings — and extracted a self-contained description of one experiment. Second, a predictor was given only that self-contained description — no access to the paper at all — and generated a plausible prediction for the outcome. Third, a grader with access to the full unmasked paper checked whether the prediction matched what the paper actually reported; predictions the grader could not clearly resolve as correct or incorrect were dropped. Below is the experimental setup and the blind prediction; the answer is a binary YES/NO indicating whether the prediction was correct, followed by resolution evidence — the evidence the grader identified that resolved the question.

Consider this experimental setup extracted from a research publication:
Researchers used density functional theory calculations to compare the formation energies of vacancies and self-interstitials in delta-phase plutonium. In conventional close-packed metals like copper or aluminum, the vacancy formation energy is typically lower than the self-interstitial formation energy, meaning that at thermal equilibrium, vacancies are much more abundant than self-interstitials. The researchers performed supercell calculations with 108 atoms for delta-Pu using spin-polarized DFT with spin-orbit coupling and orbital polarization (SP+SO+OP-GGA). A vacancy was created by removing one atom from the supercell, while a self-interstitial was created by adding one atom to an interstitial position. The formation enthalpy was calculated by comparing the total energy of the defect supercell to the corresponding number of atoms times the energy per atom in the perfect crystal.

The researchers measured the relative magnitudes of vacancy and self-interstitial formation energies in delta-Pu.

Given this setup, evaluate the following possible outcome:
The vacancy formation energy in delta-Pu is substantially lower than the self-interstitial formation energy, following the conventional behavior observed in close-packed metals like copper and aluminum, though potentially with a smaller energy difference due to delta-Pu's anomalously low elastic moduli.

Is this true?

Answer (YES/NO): NO